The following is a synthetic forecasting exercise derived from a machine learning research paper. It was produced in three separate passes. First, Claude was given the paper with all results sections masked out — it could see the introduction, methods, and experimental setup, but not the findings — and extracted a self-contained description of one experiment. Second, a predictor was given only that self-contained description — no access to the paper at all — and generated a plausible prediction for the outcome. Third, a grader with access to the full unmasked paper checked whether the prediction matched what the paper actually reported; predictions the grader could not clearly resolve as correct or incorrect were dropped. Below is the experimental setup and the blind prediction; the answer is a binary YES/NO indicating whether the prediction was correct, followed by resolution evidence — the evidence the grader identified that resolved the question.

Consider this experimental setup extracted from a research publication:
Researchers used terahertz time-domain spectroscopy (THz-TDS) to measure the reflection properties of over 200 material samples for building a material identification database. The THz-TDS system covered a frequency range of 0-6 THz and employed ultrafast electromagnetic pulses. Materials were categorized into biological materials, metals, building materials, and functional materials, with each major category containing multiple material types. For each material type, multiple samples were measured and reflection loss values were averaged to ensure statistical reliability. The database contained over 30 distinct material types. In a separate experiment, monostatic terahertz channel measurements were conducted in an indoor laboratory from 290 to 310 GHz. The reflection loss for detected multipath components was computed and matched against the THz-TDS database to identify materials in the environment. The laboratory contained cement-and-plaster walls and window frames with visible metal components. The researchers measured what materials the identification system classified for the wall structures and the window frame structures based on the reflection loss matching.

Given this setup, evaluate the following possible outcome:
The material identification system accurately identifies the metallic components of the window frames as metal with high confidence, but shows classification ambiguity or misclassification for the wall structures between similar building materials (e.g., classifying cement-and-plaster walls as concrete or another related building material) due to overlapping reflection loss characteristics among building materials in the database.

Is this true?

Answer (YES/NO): NO